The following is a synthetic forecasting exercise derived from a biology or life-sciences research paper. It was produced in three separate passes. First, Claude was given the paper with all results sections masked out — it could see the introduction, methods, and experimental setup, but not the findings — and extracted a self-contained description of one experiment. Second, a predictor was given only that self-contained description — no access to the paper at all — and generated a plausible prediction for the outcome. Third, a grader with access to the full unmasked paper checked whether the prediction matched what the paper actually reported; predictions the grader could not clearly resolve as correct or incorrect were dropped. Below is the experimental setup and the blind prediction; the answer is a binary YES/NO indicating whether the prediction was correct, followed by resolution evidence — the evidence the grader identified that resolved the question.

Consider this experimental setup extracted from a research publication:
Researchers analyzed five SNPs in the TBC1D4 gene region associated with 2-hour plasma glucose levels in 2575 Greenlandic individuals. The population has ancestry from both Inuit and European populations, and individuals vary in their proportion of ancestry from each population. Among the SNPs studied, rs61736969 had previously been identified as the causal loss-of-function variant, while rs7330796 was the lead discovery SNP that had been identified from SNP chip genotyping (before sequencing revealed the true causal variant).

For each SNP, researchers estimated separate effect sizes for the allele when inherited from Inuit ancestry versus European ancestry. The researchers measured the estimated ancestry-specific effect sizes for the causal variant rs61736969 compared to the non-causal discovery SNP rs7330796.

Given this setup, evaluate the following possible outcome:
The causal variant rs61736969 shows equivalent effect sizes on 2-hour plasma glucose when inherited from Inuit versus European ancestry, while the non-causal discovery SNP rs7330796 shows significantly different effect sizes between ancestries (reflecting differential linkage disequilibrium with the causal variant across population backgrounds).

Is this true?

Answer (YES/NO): YES